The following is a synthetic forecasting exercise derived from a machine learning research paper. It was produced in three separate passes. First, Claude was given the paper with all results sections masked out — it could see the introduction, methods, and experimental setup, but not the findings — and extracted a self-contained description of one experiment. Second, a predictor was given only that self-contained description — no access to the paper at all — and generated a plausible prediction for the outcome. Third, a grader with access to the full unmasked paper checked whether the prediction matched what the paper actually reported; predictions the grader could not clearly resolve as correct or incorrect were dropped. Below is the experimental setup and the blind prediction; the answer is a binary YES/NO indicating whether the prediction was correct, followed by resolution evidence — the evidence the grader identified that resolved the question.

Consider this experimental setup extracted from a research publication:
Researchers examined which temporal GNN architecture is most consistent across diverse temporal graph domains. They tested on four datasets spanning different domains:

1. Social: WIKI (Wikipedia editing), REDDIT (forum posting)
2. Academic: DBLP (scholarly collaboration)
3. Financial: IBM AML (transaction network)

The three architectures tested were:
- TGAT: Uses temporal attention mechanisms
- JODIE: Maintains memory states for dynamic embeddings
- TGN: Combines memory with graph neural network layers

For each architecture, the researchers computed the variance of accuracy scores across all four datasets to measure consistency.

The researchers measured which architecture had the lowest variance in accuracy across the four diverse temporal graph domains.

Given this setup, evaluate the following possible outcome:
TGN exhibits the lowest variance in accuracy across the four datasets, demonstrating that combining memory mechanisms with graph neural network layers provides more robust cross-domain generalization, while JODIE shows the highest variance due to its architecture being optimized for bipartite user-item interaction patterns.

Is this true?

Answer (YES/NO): NO